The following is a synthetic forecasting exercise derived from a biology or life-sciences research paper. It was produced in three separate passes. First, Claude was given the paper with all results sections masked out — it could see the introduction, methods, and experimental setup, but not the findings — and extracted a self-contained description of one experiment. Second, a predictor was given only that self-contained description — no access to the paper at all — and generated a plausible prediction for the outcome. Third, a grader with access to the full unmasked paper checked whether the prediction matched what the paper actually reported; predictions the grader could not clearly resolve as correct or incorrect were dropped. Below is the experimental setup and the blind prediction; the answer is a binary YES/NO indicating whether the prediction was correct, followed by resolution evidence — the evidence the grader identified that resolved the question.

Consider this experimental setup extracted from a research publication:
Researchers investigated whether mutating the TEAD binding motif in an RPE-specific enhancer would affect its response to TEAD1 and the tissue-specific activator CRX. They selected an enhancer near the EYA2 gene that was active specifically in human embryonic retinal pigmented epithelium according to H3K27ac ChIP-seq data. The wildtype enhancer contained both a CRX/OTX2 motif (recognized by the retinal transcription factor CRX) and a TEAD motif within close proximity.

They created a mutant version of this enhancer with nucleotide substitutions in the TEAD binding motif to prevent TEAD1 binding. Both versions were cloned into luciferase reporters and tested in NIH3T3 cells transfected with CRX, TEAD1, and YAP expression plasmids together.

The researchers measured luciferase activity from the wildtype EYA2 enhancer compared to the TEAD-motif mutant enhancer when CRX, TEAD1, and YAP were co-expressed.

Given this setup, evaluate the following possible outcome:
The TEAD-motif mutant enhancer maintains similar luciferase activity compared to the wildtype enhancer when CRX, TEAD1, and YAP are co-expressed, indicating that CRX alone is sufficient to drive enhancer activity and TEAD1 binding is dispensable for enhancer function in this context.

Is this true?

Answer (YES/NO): NO